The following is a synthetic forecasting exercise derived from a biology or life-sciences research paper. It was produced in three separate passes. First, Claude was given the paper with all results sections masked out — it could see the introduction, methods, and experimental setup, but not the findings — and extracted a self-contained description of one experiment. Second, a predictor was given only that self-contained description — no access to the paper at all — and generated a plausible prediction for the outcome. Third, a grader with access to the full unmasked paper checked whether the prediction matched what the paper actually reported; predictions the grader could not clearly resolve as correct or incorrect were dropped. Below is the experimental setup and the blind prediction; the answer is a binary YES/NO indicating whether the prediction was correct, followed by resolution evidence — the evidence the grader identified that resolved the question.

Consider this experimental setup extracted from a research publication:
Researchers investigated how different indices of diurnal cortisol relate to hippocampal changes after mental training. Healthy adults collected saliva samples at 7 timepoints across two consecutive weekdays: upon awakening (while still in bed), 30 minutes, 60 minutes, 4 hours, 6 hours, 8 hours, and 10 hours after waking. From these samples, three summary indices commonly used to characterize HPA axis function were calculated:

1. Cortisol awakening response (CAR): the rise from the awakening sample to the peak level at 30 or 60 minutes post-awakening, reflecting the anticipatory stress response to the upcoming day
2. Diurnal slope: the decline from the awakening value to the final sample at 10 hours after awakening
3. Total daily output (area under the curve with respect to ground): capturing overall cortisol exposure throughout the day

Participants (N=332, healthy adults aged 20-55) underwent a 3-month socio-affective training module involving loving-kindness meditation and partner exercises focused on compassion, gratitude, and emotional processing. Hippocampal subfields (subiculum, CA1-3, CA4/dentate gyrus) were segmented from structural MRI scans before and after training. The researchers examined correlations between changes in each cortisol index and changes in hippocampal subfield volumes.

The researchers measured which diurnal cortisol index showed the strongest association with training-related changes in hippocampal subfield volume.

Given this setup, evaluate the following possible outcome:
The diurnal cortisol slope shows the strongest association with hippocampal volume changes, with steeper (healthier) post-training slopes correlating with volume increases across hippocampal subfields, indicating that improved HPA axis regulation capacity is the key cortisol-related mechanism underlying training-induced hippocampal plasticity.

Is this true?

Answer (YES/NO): NO